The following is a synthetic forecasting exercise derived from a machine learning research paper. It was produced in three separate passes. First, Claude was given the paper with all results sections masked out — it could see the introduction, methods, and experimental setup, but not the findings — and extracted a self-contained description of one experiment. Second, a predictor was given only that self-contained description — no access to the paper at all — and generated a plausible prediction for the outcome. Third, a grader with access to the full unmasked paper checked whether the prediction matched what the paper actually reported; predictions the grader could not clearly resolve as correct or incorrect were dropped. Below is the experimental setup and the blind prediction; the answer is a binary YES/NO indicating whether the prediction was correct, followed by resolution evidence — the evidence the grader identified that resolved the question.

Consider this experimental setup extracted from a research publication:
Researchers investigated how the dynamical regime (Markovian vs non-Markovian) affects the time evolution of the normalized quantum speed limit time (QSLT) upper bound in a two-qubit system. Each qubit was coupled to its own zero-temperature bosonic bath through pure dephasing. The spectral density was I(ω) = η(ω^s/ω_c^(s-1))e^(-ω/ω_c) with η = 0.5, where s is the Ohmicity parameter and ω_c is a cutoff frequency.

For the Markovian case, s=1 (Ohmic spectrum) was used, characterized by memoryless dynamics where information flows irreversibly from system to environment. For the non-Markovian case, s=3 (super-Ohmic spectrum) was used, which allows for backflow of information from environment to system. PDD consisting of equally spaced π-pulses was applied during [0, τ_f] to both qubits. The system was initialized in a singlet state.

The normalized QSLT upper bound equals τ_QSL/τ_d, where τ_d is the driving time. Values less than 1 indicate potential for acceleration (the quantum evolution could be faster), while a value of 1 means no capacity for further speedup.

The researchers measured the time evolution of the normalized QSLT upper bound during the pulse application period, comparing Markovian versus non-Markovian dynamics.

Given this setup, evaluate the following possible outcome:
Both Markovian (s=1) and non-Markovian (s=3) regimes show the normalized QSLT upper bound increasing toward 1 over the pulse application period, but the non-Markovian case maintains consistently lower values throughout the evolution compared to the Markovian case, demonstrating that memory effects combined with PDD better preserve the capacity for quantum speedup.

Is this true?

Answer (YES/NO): NO